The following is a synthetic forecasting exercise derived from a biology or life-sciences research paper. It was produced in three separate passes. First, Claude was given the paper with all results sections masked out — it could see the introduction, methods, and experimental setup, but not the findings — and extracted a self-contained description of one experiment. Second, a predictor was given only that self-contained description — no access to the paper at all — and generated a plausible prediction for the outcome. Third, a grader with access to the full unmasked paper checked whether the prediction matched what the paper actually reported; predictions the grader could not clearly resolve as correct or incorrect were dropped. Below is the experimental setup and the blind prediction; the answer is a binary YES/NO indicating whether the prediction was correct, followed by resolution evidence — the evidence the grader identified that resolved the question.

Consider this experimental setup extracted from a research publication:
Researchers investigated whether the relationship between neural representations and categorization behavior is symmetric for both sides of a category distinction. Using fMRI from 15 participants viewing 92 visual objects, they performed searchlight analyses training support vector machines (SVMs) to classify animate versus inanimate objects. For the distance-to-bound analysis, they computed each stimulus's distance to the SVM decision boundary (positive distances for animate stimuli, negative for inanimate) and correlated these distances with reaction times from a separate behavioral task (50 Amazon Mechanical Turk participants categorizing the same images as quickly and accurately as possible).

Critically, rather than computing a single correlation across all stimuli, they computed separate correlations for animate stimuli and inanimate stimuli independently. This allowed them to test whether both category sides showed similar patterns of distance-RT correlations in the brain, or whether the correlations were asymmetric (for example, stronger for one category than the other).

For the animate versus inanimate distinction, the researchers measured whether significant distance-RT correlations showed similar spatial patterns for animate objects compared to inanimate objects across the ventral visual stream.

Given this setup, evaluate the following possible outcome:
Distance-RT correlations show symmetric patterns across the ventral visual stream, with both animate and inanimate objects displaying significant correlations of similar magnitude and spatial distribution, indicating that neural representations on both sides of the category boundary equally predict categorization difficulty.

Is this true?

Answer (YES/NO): NO